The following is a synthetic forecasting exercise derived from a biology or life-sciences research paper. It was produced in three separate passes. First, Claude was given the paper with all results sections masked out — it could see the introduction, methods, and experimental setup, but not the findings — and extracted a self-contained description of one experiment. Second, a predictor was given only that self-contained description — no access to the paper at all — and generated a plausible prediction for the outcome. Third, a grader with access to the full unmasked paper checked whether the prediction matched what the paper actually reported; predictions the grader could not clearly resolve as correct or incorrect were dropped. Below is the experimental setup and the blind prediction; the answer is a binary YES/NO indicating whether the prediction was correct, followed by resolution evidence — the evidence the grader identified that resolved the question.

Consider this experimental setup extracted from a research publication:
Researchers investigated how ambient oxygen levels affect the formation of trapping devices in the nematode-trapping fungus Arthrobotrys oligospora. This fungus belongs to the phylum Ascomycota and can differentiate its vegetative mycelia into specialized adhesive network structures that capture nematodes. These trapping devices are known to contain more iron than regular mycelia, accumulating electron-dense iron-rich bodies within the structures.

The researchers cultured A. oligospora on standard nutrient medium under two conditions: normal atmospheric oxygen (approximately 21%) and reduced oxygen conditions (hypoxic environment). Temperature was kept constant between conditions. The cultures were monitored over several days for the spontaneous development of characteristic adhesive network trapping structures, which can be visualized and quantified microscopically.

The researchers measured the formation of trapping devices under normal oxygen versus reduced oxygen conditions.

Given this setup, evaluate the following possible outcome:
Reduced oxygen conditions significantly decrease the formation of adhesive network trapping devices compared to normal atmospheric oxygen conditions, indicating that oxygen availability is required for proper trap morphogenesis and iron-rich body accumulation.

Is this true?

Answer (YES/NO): YES